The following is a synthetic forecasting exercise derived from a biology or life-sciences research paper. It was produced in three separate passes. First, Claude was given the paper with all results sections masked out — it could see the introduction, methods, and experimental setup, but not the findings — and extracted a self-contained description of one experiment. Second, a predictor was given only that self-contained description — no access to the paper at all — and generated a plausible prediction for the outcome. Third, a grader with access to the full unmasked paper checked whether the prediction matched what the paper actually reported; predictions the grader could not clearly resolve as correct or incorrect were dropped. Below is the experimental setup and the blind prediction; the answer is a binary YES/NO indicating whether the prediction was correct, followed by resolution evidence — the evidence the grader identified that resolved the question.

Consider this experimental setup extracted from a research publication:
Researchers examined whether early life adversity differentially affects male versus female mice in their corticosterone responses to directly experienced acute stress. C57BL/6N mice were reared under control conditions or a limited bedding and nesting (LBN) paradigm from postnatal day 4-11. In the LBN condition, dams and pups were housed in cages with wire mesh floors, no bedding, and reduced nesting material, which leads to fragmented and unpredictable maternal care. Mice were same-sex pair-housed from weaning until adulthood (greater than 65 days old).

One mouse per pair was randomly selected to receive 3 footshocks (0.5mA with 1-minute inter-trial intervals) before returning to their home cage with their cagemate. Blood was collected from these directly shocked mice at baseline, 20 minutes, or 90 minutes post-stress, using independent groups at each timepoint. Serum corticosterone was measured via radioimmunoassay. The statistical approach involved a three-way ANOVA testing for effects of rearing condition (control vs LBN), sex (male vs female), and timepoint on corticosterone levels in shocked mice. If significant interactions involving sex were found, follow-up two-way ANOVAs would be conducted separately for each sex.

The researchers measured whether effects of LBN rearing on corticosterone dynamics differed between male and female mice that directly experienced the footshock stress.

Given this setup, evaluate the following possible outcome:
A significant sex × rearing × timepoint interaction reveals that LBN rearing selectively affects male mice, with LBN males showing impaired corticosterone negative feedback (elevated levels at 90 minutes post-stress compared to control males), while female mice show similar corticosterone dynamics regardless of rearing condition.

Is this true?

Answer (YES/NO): NO